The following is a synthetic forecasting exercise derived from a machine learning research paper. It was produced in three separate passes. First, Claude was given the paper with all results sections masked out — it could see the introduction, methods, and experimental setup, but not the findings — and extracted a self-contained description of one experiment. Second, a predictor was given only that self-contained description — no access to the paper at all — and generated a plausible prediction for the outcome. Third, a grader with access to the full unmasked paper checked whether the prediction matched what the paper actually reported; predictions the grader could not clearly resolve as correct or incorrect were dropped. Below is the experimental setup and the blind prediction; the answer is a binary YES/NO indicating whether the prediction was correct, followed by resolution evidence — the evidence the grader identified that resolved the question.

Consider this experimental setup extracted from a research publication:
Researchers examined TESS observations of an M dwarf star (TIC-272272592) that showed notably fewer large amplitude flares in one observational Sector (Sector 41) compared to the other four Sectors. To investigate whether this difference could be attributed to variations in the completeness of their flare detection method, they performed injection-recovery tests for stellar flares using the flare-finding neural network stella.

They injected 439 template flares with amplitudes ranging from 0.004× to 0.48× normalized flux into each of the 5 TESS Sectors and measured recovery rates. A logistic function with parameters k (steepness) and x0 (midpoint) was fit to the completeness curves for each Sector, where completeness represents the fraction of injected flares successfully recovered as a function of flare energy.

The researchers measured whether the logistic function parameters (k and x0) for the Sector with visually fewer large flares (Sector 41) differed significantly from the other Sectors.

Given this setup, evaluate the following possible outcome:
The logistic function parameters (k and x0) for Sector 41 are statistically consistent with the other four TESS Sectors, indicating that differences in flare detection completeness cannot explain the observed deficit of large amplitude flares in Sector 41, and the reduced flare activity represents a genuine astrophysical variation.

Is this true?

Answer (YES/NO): NO